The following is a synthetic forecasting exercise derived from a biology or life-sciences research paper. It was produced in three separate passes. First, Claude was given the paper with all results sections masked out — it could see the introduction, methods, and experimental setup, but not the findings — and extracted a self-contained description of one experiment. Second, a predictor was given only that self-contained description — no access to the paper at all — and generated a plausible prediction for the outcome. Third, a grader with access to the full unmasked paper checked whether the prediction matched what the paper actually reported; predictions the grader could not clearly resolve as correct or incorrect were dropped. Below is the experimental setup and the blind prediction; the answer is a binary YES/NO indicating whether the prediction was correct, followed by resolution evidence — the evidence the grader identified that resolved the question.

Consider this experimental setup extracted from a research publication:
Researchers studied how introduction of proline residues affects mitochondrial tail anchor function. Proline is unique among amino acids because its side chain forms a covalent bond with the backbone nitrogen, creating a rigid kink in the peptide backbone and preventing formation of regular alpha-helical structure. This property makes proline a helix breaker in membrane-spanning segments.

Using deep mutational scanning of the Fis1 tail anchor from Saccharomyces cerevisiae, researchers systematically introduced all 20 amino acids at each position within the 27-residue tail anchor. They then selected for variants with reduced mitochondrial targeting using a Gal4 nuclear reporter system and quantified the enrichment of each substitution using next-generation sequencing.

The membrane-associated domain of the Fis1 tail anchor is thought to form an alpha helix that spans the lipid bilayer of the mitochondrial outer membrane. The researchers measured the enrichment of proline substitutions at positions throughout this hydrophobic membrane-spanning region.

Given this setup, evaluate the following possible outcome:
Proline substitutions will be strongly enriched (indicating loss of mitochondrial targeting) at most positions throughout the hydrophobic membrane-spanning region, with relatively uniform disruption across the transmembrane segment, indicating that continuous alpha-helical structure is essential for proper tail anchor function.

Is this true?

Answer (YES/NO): NO